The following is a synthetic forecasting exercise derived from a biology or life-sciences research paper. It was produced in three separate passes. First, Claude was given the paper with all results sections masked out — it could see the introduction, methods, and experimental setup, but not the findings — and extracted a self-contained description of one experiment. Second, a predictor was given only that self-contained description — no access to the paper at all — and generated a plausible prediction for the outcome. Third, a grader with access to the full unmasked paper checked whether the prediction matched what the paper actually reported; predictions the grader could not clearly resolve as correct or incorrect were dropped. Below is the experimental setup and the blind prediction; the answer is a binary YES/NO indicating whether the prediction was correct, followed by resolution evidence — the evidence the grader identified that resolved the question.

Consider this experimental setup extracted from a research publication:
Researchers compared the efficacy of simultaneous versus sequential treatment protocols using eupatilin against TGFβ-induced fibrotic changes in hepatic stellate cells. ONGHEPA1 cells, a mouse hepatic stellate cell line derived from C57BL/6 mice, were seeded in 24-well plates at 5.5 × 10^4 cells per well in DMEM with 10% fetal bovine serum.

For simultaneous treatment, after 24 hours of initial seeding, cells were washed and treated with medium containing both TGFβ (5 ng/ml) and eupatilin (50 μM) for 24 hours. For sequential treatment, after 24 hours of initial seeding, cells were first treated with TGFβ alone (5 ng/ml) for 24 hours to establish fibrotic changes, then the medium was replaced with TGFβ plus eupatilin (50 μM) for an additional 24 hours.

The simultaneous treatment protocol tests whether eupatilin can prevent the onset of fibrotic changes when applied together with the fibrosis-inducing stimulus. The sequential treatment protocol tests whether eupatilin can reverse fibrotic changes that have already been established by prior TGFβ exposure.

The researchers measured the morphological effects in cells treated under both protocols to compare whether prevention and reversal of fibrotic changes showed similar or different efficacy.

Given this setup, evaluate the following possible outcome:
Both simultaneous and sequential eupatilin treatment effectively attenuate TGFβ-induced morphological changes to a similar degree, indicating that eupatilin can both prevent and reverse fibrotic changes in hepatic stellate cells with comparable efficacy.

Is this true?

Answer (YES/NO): YES